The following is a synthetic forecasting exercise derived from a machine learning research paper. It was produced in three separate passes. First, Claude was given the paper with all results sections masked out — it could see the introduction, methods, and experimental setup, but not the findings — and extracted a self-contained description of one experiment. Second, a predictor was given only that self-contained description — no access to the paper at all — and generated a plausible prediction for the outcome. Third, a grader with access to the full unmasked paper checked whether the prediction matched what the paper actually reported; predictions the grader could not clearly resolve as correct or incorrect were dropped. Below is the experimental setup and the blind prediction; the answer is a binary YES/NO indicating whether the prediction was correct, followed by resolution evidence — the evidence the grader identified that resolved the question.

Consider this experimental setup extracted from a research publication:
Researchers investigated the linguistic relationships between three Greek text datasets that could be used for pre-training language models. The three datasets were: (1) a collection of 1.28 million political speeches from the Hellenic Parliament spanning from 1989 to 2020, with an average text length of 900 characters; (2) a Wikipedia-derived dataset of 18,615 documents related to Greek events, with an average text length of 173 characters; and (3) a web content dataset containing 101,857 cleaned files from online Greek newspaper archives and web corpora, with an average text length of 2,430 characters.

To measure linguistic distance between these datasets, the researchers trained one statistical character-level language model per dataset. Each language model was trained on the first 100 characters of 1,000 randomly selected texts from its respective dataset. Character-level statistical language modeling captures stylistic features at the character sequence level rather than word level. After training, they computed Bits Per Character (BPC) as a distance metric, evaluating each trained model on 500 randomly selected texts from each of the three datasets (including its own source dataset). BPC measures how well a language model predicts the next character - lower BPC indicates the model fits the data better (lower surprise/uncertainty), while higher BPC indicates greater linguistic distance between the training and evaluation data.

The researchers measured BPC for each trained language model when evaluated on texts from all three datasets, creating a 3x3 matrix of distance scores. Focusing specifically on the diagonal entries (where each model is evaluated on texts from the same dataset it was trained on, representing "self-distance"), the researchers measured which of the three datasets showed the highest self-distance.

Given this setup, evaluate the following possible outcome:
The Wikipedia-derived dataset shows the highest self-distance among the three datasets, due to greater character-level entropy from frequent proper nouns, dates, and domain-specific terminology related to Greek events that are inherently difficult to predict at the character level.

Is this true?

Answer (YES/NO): NO